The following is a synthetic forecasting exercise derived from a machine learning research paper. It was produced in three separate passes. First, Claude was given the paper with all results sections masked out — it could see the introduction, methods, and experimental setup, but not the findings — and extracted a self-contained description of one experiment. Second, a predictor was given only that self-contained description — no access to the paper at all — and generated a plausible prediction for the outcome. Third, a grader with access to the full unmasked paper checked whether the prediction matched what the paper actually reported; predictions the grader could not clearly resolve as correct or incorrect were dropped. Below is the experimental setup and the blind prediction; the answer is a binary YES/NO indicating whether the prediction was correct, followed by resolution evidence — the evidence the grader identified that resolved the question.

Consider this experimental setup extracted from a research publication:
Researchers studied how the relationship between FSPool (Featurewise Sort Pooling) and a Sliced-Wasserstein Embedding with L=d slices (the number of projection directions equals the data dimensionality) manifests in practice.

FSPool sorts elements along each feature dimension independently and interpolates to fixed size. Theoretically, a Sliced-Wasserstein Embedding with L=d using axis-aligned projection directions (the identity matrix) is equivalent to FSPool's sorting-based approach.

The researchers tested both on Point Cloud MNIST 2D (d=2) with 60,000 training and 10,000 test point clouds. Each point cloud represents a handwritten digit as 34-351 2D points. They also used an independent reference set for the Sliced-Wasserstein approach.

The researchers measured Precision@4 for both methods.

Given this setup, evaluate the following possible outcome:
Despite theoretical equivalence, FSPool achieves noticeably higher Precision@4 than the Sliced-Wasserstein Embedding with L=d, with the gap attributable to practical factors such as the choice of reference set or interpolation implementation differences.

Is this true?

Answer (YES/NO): YES